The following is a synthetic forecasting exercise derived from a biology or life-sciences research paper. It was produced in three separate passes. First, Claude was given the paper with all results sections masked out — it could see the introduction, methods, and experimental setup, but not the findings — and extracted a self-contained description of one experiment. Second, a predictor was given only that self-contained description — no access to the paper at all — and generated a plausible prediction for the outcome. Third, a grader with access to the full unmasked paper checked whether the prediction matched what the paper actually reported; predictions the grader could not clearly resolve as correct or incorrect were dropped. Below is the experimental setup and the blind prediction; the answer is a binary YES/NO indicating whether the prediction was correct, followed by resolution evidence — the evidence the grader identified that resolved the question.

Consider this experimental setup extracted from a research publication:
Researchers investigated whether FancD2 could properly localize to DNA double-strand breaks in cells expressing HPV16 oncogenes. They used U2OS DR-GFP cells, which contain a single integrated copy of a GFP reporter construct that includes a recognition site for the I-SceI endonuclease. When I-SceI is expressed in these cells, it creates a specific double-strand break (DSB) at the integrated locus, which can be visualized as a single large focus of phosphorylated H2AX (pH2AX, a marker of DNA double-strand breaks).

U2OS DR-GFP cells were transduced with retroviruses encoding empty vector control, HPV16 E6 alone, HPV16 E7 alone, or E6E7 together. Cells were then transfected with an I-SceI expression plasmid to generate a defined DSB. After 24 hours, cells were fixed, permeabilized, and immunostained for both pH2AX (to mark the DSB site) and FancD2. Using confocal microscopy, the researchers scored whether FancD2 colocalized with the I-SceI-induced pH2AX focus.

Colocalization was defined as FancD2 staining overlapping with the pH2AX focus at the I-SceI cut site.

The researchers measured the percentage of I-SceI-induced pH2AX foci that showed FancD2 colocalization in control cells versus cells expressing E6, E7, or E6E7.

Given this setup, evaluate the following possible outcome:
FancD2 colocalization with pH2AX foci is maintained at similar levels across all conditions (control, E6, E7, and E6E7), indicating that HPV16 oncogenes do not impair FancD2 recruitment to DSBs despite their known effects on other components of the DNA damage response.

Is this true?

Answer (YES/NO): NO